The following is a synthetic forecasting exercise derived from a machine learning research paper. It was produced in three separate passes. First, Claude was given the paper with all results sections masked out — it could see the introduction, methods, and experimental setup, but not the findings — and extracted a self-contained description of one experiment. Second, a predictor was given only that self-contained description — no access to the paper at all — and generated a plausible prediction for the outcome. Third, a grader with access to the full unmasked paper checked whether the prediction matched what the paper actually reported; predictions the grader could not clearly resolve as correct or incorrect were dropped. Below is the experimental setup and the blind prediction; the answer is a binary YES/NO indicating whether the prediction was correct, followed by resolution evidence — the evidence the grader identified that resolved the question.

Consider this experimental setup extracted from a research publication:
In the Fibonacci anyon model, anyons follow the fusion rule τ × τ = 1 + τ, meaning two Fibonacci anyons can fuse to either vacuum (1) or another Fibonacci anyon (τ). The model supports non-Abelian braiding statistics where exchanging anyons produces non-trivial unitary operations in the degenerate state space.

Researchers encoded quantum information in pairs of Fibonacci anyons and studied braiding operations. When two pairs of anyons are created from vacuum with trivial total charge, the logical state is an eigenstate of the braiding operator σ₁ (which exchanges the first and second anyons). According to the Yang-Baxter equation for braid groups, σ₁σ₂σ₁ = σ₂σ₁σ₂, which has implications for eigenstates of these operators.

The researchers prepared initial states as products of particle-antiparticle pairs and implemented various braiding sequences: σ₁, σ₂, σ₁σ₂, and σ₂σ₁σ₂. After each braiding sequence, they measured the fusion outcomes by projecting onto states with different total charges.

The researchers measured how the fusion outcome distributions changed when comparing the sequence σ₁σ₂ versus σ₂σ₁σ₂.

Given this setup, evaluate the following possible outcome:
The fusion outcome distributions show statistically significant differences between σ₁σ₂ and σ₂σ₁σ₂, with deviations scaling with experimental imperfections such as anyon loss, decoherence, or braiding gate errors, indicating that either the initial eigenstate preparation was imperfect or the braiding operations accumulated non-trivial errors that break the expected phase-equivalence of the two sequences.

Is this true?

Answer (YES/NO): NO